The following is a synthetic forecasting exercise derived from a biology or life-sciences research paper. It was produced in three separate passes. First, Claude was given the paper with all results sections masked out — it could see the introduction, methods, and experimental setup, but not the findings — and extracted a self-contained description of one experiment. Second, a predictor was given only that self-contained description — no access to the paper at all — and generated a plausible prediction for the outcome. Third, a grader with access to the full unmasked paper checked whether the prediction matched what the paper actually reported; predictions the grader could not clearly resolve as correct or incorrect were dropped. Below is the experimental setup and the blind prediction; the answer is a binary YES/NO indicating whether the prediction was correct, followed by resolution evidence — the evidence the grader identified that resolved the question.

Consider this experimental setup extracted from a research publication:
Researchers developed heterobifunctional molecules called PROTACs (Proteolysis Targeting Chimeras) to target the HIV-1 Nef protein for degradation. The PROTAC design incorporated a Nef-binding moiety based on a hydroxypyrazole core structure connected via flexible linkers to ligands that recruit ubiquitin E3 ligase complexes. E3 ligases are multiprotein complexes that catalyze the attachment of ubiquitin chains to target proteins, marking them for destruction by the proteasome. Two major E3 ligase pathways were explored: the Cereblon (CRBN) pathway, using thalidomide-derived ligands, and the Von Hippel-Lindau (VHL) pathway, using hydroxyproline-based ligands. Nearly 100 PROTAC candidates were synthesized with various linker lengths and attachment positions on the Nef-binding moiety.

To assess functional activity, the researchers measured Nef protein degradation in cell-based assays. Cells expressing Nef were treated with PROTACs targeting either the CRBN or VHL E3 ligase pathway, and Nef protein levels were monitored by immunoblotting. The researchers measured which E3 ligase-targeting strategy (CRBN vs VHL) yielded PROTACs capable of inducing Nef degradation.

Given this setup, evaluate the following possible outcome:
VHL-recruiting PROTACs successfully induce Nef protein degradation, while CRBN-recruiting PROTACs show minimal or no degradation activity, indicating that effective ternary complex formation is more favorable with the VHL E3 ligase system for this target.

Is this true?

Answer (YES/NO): NO